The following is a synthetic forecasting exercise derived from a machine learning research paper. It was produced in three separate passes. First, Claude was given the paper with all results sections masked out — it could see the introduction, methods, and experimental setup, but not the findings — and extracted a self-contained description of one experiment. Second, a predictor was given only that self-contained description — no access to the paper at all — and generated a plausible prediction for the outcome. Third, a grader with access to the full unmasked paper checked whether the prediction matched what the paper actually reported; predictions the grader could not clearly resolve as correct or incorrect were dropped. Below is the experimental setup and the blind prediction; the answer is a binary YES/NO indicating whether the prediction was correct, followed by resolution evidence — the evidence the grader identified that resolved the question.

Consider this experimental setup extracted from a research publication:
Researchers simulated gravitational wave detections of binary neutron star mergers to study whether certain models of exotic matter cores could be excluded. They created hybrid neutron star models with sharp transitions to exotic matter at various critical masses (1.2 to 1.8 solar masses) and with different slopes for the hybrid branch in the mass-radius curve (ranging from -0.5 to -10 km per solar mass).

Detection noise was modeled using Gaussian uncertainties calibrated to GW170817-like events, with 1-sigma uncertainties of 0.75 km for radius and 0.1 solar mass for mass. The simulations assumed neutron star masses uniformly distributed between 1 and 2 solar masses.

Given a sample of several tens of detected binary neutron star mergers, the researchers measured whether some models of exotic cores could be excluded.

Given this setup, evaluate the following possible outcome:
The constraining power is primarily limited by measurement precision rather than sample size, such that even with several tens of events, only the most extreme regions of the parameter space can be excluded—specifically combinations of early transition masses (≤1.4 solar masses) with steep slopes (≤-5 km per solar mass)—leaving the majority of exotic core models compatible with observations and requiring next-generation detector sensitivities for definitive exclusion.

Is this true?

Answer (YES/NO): NO